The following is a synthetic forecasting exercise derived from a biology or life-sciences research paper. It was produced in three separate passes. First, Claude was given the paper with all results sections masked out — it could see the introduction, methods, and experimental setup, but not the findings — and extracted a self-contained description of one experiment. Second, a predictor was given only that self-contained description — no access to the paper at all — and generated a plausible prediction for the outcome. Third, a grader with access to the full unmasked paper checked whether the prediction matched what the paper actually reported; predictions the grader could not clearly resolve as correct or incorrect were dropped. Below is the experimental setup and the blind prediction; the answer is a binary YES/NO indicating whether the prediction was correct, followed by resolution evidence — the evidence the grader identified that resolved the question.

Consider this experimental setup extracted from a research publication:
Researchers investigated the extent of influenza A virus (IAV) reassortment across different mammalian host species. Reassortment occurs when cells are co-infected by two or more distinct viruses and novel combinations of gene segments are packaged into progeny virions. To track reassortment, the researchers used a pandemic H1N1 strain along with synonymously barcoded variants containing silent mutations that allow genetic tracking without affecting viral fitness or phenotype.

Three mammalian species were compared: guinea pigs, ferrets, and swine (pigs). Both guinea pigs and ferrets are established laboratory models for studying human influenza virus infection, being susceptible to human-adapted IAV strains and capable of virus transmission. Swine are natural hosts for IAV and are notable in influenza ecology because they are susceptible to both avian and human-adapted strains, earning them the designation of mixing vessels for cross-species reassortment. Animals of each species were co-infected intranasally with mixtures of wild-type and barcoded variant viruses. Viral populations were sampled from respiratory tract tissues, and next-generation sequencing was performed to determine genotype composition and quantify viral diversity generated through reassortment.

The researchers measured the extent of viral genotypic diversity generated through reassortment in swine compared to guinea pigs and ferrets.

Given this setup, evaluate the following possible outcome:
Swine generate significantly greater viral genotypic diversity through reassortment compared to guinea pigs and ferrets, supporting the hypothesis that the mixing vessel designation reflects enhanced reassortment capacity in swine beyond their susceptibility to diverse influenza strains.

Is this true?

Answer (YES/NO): NO